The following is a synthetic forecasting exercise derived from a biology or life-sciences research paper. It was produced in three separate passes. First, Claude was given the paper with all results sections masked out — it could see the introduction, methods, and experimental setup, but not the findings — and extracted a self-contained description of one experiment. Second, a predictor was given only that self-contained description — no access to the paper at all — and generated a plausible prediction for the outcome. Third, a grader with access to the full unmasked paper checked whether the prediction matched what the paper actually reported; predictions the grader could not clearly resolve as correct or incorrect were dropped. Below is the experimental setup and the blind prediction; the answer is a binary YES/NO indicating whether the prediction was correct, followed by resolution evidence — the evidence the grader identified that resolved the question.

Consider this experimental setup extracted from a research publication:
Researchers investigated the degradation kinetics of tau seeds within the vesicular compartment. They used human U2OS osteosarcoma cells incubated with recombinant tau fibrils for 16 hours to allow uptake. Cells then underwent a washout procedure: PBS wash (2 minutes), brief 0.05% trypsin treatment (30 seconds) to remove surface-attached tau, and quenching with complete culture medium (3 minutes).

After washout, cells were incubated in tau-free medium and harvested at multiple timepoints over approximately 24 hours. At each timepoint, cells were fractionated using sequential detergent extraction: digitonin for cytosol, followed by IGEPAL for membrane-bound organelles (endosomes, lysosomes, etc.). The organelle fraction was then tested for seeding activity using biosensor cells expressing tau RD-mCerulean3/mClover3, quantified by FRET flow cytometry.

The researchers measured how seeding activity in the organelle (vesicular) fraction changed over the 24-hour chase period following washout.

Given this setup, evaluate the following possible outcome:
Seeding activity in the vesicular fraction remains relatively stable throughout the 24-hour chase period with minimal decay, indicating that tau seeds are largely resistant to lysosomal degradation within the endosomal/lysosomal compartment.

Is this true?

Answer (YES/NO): NO